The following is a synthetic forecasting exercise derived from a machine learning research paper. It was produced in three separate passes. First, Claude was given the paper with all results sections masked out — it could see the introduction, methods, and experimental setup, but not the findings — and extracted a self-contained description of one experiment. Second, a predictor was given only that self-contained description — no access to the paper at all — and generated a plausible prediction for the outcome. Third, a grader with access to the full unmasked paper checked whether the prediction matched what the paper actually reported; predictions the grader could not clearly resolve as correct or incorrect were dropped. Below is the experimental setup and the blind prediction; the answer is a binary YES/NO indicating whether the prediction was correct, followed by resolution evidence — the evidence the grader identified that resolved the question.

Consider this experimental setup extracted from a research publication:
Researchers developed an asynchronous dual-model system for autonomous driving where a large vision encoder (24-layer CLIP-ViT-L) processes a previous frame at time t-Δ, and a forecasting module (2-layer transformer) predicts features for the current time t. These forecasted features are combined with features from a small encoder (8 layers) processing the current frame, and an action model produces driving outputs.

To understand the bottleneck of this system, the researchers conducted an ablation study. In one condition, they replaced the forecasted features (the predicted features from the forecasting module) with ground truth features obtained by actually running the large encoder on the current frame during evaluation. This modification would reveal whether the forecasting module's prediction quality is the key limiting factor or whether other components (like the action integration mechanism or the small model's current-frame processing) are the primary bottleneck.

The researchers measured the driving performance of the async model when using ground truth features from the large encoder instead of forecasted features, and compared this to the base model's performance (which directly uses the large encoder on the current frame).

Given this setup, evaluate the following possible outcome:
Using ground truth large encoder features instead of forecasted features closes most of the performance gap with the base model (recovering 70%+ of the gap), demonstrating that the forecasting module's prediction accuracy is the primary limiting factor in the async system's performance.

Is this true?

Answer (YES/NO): YES